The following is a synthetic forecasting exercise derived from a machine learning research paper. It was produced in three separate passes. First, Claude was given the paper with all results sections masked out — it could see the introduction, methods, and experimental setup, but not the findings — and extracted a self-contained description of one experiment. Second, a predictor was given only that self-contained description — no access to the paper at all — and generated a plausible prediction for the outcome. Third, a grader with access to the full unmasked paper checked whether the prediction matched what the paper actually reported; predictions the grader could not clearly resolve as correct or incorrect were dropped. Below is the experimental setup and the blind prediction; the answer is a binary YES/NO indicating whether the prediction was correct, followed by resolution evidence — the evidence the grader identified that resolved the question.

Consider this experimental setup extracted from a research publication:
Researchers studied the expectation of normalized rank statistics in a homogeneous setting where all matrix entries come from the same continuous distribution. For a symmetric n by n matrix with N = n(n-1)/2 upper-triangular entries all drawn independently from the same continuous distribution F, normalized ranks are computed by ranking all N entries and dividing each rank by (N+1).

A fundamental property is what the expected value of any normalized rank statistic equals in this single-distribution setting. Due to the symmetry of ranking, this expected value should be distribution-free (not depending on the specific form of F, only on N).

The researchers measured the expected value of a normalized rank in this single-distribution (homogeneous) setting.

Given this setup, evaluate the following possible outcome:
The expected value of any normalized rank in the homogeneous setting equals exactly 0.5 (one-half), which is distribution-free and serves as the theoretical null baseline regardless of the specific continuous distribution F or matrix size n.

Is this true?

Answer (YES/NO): YES